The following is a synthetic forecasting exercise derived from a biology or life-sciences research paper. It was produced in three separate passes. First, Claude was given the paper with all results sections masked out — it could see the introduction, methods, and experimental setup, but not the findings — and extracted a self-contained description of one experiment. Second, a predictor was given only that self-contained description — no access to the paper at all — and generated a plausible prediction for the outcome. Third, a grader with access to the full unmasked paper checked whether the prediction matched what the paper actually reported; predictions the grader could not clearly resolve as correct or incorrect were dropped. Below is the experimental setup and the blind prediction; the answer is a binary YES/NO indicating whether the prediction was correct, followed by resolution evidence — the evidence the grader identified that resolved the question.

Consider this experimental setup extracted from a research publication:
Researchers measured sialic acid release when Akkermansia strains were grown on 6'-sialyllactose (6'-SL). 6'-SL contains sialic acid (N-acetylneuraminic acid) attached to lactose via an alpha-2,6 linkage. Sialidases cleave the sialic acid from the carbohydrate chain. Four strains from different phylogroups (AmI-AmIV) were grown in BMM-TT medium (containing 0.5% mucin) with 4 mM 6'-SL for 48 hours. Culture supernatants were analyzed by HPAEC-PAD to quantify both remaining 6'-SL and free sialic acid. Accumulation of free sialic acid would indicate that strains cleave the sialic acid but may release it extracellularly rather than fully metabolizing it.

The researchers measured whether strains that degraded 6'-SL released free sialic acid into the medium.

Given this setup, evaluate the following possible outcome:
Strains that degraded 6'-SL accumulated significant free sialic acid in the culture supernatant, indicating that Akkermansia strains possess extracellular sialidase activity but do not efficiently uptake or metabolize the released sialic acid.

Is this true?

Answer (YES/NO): YES